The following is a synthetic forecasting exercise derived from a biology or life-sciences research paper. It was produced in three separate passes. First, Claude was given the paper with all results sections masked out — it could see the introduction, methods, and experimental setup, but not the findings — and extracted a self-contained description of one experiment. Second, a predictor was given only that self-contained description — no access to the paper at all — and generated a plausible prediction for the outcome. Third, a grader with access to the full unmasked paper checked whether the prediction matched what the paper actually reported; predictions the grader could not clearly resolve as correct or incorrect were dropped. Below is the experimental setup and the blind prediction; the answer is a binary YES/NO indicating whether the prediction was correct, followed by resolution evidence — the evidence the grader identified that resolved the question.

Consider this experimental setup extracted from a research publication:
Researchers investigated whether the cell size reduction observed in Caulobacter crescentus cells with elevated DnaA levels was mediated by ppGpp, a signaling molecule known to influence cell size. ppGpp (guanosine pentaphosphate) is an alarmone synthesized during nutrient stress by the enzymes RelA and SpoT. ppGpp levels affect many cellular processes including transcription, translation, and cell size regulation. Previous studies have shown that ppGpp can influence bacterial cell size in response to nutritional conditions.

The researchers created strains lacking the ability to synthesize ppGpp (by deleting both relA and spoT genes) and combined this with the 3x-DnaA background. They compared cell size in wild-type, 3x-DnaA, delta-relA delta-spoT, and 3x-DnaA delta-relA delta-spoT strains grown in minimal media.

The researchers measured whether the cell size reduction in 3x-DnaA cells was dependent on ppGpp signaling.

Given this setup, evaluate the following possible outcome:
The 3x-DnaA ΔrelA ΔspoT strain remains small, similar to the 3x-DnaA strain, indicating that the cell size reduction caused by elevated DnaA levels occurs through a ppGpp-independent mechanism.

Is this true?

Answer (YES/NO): YES